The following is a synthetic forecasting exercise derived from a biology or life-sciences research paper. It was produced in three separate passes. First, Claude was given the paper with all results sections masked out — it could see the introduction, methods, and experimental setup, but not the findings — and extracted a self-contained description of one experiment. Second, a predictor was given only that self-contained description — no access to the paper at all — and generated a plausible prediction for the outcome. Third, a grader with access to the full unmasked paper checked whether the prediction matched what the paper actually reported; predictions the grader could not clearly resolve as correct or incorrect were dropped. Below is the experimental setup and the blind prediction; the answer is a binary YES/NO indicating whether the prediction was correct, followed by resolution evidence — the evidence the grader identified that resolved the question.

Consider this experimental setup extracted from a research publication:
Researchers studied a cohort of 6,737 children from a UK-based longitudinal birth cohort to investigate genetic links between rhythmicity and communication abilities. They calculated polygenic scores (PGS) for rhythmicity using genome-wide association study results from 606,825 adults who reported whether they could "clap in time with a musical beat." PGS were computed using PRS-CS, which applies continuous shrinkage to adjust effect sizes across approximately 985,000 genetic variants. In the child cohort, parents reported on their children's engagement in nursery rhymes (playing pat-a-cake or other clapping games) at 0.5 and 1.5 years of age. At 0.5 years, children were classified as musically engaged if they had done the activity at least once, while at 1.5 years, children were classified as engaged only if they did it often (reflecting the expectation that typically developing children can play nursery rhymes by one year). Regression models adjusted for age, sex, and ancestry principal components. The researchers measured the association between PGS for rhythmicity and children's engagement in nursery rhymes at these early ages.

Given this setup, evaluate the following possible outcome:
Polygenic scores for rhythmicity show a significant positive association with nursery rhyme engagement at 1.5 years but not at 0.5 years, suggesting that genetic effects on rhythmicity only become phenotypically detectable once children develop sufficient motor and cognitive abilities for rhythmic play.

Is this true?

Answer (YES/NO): NO